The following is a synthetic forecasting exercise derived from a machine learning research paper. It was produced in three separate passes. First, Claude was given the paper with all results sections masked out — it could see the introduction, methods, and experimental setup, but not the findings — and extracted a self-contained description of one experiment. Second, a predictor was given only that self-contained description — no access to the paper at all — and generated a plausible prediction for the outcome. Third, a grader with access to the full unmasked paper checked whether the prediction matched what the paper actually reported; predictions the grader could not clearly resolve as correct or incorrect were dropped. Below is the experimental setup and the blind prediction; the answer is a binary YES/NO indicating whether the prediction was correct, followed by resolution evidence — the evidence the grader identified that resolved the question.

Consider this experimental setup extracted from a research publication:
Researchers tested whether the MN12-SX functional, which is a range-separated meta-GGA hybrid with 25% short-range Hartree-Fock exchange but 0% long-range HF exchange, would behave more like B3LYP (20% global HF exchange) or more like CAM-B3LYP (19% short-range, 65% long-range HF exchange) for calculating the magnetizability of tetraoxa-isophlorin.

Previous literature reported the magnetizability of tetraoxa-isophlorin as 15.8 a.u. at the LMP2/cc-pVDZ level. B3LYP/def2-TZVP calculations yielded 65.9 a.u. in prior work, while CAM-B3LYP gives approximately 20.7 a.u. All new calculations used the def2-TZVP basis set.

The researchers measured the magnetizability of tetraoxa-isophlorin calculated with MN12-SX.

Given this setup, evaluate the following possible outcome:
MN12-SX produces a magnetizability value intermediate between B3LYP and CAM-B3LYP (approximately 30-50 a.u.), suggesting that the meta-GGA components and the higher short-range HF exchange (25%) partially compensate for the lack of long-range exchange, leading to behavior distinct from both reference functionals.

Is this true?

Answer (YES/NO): NO